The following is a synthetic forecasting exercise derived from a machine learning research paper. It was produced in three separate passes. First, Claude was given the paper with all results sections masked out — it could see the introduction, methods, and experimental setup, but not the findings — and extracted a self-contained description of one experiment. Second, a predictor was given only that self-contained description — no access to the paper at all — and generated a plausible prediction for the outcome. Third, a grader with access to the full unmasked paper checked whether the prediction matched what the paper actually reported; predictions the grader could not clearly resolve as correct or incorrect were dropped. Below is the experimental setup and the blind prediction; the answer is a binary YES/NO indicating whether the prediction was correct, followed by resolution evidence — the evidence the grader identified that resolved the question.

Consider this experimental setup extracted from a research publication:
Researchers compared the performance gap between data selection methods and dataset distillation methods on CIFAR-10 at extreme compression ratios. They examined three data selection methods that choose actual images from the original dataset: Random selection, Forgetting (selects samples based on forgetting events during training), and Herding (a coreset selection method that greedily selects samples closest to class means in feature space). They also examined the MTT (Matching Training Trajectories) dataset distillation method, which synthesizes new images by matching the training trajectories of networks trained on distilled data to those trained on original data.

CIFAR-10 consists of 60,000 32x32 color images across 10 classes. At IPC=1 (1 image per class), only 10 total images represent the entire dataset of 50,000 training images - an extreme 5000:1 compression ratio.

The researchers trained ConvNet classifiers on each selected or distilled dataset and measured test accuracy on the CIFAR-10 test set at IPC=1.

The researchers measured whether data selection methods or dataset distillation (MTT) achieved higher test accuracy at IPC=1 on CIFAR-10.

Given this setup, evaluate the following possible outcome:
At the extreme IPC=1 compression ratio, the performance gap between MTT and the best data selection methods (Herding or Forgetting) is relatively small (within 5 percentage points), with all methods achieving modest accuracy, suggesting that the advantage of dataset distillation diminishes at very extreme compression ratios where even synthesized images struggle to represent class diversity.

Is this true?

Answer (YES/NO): NO